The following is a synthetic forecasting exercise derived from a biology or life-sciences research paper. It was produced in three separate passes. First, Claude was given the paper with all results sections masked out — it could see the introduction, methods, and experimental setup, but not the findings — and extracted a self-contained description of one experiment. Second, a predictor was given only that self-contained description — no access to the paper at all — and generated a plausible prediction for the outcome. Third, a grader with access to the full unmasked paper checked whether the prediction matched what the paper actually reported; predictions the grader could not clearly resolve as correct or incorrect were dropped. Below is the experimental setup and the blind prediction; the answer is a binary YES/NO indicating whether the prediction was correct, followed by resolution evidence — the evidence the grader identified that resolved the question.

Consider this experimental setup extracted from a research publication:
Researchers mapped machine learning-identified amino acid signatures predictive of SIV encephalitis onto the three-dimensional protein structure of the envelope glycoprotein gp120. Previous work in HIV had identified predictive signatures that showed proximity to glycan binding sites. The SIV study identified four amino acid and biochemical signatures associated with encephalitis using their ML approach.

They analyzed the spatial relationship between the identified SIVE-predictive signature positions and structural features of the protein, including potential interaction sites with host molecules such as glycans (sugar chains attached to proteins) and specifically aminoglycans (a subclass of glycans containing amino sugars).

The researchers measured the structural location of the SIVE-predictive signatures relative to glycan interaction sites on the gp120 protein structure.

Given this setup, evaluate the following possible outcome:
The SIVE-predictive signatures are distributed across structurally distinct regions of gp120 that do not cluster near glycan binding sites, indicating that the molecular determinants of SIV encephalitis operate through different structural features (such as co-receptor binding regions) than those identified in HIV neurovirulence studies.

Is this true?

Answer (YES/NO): NO